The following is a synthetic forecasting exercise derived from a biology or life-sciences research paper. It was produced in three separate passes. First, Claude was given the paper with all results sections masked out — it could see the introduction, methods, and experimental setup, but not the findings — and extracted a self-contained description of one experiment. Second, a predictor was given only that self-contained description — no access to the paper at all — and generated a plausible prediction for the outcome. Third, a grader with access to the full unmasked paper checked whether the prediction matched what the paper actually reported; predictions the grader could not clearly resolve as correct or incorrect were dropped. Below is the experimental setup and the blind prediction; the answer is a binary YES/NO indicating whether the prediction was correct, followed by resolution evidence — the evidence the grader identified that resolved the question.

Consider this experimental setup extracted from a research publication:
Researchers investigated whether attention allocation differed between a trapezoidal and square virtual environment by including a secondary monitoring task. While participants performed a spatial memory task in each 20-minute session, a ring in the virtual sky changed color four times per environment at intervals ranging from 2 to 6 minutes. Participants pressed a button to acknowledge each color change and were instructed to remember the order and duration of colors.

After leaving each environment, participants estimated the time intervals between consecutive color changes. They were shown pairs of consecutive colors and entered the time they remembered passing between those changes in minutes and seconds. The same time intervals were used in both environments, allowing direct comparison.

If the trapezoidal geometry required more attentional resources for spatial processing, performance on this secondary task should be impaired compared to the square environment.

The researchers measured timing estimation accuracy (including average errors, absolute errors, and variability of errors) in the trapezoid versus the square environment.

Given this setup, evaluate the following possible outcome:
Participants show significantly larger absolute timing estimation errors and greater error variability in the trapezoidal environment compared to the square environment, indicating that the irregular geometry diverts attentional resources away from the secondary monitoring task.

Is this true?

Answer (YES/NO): NO